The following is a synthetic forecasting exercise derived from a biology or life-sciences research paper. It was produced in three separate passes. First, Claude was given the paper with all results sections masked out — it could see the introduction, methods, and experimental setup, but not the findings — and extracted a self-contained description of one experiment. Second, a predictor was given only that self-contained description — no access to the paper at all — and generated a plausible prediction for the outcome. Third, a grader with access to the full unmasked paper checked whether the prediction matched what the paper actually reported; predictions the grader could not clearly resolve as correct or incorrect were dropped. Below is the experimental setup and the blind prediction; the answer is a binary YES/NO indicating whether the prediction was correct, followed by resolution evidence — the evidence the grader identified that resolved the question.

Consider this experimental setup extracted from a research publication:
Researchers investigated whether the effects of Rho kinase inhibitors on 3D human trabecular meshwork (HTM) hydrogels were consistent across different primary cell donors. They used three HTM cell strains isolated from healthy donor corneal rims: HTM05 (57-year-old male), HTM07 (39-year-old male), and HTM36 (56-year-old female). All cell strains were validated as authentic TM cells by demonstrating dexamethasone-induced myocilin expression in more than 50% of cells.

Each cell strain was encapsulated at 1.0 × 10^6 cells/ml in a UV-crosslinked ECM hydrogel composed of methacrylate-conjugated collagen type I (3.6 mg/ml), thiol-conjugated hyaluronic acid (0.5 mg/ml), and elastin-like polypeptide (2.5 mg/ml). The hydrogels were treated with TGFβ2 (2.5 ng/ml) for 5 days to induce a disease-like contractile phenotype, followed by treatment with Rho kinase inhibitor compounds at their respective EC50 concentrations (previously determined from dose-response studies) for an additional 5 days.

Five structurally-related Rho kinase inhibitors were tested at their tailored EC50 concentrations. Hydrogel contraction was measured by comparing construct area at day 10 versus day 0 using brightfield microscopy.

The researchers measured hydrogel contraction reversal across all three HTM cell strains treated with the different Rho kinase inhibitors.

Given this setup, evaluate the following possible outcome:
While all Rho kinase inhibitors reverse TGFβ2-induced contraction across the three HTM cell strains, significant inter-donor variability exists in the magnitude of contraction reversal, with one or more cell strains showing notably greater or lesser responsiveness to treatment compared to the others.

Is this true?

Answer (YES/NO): YES